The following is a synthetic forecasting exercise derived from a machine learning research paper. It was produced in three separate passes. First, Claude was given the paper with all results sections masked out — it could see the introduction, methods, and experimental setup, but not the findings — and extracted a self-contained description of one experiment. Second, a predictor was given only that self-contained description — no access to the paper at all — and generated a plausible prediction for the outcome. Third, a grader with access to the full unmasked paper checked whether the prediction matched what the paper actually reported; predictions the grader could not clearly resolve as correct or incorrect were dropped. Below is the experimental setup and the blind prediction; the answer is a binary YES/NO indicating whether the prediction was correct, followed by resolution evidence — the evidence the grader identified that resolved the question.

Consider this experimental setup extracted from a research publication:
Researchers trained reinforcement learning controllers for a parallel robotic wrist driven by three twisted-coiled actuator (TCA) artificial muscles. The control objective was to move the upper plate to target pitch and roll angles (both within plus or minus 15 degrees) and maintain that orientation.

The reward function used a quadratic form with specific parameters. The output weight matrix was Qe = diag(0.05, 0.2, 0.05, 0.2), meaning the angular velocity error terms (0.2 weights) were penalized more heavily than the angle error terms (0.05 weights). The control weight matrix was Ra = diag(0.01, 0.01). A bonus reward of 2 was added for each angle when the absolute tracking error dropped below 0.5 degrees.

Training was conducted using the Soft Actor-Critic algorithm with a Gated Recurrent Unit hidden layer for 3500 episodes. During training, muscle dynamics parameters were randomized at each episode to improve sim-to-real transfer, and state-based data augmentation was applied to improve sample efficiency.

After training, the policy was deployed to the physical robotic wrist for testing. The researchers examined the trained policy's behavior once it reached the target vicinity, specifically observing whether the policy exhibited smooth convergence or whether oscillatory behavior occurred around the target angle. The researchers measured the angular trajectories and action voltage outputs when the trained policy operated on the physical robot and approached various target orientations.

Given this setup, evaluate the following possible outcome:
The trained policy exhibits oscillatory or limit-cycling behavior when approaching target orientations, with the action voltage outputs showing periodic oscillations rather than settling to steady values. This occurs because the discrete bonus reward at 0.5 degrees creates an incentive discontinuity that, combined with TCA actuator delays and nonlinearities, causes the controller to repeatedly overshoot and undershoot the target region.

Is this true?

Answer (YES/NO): NO